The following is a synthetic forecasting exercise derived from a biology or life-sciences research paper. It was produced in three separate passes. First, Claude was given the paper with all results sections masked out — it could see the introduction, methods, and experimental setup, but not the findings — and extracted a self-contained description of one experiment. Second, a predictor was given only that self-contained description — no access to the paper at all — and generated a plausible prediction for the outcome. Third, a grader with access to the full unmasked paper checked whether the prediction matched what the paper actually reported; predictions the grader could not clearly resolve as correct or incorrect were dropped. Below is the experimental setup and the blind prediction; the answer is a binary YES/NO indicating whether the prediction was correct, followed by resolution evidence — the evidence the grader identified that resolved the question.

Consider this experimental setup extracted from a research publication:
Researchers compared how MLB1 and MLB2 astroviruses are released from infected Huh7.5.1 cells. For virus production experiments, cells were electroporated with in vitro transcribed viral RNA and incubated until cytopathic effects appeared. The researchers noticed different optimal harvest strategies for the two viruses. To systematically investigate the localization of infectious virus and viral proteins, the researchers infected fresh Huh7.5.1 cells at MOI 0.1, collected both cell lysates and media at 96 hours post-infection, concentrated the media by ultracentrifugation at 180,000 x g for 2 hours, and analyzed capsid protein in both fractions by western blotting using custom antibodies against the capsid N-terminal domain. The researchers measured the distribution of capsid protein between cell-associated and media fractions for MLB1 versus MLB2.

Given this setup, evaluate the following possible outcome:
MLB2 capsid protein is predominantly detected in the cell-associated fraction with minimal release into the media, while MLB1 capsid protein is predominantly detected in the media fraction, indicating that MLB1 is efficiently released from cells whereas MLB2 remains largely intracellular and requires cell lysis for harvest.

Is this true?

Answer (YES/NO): NO